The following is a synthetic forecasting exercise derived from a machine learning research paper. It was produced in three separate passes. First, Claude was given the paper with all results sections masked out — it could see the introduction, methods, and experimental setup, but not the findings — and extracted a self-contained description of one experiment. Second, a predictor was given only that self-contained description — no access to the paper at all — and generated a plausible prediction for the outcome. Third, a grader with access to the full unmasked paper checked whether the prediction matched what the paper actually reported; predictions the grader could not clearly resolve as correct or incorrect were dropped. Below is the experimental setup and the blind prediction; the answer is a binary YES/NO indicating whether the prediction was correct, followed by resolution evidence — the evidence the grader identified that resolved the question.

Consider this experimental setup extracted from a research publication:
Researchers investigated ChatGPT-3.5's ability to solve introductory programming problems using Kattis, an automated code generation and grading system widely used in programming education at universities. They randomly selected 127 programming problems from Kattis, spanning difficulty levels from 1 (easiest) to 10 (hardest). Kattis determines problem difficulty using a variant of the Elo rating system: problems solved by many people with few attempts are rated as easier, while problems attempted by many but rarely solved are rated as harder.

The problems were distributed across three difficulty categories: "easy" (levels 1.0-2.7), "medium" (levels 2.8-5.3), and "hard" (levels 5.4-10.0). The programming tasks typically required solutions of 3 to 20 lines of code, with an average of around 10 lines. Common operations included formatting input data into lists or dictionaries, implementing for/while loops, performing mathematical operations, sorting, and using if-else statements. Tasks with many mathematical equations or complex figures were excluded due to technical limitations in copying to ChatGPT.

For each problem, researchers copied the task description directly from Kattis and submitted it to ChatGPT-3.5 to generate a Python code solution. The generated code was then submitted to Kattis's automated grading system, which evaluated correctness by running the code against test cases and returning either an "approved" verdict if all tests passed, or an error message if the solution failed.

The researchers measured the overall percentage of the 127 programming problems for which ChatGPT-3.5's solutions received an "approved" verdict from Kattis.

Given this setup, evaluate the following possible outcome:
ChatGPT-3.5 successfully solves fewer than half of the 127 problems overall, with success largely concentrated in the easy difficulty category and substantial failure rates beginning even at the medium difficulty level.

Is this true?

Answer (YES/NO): YES